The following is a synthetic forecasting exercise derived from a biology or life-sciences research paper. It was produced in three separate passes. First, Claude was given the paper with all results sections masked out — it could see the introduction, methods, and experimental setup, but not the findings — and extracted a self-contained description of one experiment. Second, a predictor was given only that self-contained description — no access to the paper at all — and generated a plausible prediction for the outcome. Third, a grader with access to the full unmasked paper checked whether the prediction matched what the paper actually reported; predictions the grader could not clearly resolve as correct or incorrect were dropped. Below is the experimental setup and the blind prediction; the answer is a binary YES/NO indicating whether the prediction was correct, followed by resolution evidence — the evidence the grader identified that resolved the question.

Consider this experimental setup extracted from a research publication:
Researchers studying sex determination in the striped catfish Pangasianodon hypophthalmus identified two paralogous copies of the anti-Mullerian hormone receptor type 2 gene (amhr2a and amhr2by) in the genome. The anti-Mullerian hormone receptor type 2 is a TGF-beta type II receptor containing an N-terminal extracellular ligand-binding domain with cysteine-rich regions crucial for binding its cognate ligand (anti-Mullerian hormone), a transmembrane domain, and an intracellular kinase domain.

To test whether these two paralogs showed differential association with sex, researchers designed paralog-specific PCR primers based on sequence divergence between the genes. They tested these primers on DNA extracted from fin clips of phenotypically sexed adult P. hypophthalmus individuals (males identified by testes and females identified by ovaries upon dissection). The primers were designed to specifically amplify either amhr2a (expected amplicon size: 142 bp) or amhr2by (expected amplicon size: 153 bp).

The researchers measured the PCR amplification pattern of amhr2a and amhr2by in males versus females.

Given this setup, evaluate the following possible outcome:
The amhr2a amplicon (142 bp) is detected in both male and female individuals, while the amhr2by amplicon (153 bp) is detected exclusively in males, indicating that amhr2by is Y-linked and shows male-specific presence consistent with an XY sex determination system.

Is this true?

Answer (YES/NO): NO